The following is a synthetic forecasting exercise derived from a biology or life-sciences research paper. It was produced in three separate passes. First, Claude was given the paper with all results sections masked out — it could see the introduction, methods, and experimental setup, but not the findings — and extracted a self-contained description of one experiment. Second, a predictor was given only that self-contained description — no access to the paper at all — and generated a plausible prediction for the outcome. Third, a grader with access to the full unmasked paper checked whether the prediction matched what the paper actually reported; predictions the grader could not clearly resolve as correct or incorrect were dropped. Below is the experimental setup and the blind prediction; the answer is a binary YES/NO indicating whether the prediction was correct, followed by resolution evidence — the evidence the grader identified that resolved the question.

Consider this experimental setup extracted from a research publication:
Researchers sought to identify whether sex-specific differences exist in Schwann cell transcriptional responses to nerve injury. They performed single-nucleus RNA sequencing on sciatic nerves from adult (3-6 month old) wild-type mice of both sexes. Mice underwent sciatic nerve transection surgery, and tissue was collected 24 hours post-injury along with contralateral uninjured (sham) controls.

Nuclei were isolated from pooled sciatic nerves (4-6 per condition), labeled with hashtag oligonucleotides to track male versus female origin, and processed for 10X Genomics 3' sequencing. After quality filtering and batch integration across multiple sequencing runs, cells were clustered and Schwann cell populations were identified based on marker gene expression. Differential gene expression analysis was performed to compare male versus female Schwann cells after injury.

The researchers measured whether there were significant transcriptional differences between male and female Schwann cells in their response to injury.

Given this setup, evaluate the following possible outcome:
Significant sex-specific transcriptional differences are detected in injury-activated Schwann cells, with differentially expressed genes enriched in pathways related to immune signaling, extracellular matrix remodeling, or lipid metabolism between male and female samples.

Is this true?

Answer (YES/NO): NO